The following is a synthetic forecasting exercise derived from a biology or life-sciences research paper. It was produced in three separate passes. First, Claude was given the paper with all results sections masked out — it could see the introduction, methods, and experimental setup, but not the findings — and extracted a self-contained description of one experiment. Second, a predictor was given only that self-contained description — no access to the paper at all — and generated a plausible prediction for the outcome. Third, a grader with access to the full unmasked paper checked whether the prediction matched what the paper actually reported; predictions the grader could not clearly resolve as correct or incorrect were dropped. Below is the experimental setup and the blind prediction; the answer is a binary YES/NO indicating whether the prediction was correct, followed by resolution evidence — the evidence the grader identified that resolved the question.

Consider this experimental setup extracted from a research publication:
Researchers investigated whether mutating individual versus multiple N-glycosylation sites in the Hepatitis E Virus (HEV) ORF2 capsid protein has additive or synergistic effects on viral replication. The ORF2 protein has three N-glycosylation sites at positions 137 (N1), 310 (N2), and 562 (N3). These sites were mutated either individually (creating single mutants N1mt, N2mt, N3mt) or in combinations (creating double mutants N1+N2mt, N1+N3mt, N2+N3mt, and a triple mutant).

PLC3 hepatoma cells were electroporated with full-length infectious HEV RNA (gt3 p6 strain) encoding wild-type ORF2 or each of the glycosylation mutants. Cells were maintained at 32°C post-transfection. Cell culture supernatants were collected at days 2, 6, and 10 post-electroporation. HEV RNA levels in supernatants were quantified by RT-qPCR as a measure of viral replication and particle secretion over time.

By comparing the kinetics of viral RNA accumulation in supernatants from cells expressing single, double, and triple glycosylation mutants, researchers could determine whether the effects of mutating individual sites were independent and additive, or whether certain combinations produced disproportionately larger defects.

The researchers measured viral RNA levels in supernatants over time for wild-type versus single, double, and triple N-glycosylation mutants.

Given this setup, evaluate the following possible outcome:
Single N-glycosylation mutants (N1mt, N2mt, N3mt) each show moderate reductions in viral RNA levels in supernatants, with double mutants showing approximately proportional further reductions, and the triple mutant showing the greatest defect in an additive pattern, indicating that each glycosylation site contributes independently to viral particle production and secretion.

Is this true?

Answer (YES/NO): NO